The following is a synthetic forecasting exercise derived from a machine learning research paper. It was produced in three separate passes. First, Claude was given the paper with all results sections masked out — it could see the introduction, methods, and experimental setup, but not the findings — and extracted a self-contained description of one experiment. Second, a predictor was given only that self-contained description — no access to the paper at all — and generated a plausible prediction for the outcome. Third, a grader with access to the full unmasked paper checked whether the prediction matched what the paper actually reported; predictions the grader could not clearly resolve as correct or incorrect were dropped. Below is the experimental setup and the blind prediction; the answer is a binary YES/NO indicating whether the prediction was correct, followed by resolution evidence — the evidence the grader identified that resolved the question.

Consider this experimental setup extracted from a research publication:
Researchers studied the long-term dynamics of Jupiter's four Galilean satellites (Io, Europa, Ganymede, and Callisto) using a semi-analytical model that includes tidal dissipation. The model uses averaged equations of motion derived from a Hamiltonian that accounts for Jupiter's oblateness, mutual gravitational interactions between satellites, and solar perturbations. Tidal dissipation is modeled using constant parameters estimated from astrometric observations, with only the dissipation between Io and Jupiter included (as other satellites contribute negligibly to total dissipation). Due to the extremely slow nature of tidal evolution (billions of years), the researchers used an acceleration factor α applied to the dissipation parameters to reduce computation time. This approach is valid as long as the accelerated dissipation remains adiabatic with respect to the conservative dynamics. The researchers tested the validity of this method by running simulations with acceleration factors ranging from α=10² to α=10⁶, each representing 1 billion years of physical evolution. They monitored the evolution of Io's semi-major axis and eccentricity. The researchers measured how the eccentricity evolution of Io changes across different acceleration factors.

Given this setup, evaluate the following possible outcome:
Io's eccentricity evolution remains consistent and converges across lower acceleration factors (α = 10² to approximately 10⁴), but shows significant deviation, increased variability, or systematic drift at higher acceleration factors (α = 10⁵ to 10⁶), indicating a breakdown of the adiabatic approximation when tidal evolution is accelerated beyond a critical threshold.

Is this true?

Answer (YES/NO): NO